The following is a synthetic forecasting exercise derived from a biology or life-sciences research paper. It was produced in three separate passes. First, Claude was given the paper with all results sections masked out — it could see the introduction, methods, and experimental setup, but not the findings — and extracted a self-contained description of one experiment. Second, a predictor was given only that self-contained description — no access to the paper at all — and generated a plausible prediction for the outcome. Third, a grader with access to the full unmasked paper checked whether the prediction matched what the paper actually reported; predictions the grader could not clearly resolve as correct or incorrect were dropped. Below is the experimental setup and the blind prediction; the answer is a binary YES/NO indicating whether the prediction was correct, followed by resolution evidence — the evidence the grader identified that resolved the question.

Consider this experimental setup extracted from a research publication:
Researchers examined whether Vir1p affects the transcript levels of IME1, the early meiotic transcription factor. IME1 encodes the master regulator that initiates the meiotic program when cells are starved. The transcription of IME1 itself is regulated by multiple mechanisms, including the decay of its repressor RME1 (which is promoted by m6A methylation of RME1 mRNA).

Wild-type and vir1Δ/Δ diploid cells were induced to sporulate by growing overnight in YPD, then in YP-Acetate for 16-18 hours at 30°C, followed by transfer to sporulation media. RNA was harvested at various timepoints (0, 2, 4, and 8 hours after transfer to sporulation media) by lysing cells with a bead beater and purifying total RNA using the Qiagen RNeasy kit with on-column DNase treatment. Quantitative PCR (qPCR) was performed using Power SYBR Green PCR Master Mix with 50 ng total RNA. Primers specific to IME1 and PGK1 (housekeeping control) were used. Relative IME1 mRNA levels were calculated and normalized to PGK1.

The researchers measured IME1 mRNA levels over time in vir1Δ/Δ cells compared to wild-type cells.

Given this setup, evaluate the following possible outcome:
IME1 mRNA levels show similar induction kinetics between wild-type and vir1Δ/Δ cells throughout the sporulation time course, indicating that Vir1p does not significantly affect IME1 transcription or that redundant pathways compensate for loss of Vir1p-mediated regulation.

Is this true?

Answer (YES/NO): NO